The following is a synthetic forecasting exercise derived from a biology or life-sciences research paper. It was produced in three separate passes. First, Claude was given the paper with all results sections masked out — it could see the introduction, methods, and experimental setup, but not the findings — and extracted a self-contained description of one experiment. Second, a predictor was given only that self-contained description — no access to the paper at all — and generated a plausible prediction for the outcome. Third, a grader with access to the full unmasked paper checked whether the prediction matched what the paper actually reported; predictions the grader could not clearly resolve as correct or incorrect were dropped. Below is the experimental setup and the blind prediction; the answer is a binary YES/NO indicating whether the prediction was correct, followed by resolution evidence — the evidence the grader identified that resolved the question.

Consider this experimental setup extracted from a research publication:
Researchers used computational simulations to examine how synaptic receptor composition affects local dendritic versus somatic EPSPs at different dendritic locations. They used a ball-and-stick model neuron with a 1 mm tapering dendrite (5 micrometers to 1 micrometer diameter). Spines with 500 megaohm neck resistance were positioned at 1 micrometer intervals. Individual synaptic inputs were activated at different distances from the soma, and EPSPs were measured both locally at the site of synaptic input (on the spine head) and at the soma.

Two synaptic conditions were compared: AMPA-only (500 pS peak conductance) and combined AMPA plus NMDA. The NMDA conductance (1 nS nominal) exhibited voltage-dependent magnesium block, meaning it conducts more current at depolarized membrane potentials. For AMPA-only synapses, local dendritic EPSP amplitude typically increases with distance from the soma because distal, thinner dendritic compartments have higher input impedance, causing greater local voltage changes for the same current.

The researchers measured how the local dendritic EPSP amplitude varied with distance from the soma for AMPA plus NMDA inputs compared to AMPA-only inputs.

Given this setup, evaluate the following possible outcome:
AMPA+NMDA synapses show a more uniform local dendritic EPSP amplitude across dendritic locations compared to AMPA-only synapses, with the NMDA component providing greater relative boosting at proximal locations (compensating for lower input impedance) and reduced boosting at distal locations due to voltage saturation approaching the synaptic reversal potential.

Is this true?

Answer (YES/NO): NO